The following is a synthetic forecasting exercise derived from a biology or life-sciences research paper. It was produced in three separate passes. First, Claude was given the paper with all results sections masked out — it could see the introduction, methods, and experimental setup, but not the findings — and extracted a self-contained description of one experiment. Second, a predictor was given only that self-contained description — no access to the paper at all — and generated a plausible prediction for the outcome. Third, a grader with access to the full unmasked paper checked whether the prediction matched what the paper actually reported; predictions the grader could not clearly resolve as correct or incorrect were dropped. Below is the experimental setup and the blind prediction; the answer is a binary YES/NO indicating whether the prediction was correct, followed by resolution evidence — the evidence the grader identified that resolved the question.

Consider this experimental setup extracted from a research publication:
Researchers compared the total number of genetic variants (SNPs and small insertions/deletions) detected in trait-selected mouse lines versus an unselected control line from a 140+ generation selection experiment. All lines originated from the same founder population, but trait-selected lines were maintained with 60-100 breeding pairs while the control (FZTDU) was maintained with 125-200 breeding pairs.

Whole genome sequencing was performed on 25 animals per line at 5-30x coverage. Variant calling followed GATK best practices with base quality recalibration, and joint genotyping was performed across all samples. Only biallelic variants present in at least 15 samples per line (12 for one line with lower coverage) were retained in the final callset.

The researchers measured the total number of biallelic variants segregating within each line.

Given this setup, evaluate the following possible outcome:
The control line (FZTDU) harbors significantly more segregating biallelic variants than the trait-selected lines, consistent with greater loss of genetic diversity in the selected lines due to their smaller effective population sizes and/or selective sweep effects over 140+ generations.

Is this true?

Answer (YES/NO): YES